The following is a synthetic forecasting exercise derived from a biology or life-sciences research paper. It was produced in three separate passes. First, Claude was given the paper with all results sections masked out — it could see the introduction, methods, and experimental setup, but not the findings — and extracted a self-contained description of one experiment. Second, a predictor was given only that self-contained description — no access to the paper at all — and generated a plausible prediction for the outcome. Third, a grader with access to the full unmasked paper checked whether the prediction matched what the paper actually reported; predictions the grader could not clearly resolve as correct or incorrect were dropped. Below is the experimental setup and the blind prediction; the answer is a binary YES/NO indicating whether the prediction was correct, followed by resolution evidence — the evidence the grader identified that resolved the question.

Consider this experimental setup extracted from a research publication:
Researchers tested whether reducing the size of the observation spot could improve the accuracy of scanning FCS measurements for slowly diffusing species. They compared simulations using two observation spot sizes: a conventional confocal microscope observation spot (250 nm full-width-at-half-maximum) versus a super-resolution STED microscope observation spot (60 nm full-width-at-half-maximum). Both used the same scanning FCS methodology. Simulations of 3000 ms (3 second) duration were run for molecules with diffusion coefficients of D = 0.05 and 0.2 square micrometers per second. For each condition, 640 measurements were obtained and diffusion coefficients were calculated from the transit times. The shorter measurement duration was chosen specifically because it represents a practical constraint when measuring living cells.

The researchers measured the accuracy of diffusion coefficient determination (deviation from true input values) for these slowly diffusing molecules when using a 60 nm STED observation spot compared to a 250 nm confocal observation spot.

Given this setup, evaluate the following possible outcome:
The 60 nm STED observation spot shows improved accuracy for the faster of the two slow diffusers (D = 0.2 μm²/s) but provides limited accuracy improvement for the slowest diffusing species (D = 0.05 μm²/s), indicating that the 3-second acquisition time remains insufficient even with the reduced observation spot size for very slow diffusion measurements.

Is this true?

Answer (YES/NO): NO